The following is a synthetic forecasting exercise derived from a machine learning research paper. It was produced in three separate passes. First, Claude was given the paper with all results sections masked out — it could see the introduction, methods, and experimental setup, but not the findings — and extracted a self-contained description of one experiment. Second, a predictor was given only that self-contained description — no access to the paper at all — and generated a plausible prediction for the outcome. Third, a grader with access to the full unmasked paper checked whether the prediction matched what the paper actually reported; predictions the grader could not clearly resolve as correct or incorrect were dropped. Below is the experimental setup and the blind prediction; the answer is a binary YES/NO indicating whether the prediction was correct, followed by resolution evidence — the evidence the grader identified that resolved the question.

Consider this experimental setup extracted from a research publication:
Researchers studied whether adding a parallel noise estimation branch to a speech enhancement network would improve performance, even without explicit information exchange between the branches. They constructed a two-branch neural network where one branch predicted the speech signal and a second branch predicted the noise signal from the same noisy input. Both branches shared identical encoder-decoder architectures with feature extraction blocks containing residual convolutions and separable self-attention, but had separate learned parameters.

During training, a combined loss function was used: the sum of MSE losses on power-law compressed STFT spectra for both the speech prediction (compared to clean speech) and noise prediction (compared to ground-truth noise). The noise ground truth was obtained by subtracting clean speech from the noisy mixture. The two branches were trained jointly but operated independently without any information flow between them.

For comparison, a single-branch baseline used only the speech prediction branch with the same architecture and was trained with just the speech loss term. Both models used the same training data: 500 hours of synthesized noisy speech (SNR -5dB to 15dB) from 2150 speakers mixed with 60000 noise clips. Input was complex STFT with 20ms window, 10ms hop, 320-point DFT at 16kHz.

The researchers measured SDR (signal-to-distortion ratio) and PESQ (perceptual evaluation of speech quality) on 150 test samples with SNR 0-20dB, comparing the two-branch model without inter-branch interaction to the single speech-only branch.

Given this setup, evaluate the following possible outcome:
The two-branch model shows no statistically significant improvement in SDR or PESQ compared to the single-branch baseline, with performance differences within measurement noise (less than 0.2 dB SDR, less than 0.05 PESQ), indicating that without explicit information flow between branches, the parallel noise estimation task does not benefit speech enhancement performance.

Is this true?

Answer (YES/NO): NO